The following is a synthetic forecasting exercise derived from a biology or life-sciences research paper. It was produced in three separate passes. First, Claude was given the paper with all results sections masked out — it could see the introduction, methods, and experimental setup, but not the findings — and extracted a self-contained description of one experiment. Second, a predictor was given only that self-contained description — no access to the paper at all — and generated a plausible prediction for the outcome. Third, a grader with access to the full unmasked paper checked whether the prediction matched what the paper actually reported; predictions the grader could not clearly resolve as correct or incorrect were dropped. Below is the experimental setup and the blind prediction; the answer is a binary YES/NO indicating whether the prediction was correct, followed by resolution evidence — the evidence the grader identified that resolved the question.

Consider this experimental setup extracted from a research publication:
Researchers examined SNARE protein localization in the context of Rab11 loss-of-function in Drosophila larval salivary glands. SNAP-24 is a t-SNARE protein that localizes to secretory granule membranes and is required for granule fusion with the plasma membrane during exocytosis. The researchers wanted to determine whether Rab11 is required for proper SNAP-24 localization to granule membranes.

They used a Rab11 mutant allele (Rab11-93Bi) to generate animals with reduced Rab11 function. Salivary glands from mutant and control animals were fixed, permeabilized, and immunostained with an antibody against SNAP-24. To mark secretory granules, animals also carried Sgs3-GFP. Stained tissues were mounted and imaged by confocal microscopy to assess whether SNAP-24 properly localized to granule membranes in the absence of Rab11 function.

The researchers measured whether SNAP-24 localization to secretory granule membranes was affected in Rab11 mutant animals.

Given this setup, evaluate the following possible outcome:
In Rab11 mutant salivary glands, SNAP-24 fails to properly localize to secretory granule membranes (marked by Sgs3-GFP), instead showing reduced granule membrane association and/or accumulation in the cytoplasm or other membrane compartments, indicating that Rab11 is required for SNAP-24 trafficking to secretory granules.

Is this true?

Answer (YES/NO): NO